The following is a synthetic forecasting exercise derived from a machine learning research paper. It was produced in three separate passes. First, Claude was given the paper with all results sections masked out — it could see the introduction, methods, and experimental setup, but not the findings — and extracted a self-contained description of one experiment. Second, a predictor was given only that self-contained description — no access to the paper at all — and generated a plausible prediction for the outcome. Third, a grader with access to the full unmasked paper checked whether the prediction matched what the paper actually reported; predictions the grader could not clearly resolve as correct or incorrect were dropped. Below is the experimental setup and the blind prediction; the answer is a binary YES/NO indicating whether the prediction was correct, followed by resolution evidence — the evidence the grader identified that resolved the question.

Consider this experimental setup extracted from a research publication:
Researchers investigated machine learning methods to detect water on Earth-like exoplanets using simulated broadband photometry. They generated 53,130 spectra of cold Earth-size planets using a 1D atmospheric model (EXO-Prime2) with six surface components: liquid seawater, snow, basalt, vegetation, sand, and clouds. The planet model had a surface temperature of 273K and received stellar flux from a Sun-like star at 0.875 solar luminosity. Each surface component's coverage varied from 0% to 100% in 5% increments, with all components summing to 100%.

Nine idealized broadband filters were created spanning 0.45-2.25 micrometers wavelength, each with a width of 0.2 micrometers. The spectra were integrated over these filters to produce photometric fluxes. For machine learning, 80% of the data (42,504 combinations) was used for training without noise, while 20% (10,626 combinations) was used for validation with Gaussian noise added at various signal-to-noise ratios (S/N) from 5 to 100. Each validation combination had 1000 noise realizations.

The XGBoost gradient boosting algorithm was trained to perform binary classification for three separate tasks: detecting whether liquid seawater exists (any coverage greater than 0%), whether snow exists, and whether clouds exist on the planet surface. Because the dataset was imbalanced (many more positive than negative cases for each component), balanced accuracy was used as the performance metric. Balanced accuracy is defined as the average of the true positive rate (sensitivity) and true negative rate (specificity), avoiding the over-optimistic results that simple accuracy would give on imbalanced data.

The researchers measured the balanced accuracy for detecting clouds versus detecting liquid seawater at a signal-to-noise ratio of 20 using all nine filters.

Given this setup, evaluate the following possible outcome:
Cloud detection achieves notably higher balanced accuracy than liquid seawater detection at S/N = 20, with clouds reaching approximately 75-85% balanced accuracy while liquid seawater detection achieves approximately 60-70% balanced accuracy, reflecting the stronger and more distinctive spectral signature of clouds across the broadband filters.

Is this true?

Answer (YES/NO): NO